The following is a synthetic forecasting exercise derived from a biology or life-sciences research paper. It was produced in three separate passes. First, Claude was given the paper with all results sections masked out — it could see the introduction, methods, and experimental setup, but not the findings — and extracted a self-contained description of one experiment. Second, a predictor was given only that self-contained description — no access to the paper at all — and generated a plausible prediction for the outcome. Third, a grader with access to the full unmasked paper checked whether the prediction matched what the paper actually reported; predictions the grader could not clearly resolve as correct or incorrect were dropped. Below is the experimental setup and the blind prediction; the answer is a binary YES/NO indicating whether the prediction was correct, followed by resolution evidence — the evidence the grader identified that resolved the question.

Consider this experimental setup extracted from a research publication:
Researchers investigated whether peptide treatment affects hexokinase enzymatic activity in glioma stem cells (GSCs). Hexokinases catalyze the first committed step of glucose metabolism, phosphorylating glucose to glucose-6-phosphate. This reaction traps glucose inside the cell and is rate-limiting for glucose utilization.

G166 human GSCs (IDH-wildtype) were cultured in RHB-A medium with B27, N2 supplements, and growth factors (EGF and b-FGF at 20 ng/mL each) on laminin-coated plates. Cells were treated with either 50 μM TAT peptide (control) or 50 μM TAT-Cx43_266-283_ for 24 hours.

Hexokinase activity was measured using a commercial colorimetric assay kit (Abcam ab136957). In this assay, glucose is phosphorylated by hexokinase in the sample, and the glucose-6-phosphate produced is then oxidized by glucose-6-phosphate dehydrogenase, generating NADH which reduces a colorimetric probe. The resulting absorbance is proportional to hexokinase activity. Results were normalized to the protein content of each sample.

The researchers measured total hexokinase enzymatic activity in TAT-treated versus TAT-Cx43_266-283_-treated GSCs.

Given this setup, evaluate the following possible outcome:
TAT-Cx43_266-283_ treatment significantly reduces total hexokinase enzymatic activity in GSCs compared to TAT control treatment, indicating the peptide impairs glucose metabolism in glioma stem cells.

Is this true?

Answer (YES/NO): YES